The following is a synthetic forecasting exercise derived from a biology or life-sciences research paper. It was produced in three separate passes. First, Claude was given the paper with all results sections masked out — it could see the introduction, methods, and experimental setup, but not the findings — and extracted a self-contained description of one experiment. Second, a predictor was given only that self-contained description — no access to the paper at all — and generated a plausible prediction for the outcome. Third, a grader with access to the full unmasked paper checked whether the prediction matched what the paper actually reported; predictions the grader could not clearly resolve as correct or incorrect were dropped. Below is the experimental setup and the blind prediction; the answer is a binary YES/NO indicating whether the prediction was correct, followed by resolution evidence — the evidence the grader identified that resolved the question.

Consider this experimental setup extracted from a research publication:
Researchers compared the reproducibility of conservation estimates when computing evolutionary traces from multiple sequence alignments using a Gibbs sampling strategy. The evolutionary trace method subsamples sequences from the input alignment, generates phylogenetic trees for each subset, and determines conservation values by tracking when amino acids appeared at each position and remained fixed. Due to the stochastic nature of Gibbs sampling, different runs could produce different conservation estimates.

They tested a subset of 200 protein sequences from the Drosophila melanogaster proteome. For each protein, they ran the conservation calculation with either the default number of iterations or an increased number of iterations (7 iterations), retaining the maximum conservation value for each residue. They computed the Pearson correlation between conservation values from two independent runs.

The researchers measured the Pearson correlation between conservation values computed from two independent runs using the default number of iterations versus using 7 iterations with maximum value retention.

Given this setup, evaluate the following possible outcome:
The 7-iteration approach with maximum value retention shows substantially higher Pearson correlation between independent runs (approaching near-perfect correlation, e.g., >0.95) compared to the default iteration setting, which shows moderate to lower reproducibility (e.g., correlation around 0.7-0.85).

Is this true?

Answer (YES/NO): YES